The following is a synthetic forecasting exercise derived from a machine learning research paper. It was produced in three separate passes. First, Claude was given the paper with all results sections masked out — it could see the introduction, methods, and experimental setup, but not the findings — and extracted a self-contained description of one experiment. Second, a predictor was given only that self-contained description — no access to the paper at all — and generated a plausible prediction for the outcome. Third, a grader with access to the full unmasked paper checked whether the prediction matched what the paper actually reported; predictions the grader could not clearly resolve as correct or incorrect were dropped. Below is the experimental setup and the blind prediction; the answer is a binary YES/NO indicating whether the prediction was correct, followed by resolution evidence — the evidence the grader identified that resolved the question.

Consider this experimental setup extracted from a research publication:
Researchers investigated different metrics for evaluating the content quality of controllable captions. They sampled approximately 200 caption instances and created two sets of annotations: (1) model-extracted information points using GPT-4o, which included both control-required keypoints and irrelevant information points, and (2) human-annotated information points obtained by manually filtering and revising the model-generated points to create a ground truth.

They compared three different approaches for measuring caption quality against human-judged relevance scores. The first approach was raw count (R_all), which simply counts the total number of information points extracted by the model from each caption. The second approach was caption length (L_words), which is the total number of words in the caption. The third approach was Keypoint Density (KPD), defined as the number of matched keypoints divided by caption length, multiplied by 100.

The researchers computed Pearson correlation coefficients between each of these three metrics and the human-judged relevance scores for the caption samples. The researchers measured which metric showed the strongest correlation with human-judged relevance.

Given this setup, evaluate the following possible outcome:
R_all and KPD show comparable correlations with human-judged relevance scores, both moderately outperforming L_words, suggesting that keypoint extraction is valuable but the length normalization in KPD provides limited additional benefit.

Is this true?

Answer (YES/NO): NO